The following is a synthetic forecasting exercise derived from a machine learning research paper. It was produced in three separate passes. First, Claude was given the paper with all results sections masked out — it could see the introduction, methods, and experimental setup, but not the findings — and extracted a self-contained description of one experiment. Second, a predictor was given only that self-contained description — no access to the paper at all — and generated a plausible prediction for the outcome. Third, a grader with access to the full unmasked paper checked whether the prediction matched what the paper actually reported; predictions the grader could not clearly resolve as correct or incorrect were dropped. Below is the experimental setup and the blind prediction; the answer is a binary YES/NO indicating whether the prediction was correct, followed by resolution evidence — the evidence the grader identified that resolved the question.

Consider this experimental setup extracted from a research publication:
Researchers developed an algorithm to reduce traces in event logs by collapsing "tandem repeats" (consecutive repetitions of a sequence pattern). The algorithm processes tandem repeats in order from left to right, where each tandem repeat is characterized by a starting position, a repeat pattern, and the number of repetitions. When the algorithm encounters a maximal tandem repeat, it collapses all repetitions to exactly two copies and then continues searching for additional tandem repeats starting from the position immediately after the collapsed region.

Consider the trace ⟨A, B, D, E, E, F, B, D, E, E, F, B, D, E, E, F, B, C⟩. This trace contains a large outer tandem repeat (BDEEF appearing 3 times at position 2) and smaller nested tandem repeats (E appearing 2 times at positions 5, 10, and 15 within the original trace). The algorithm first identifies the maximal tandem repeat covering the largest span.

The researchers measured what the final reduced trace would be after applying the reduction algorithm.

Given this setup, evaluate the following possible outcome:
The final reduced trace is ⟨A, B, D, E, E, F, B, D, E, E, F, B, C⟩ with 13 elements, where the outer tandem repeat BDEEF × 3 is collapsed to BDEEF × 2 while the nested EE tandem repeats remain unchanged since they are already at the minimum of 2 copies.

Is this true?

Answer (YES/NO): YES